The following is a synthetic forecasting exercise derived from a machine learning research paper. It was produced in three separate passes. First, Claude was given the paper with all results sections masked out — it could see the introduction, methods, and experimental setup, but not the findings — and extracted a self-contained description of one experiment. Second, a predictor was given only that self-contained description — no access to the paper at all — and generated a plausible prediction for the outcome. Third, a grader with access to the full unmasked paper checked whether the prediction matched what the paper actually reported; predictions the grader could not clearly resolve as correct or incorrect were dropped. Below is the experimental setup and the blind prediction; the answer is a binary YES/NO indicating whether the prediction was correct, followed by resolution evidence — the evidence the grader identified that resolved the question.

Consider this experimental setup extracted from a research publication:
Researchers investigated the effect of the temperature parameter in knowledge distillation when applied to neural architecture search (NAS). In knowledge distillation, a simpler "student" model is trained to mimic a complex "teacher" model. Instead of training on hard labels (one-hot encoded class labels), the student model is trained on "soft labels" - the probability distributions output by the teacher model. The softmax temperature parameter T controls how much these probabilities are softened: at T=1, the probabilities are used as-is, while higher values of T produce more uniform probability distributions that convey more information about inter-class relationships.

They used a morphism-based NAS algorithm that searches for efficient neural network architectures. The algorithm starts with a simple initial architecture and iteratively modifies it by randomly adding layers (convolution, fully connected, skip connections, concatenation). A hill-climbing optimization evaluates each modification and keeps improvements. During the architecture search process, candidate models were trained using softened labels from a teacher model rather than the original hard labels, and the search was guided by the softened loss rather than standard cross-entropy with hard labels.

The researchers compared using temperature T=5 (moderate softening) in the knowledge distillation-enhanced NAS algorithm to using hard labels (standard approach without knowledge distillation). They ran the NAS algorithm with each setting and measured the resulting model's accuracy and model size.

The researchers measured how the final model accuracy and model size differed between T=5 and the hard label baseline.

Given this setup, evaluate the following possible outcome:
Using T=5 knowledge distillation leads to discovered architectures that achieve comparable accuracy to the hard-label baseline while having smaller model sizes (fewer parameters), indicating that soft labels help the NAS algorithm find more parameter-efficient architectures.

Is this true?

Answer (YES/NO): NO